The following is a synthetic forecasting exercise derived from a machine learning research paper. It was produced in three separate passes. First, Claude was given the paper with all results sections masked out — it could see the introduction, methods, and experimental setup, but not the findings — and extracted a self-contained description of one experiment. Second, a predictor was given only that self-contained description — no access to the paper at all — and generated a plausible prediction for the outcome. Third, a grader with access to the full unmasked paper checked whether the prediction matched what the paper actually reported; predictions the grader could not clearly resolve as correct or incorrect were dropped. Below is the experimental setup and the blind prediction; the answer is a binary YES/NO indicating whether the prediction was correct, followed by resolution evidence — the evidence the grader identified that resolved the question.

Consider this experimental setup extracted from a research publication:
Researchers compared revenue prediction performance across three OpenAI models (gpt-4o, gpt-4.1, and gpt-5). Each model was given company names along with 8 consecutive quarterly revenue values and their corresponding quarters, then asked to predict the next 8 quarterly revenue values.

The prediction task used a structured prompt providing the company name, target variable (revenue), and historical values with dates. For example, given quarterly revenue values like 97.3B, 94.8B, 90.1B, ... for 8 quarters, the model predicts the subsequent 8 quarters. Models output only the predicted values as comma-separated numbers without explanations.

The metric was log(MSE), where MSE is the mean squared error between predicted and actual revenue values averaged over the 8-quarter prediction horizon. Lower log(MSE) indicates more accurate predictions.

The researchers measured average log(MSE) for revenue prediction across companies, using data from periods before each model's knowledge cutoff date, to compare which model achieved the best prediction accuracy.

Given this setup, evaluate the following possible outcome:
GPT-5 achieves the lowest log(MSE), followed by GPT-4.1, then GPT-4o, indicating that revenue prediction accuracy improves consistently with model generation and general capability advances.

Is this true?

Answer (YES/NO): NO